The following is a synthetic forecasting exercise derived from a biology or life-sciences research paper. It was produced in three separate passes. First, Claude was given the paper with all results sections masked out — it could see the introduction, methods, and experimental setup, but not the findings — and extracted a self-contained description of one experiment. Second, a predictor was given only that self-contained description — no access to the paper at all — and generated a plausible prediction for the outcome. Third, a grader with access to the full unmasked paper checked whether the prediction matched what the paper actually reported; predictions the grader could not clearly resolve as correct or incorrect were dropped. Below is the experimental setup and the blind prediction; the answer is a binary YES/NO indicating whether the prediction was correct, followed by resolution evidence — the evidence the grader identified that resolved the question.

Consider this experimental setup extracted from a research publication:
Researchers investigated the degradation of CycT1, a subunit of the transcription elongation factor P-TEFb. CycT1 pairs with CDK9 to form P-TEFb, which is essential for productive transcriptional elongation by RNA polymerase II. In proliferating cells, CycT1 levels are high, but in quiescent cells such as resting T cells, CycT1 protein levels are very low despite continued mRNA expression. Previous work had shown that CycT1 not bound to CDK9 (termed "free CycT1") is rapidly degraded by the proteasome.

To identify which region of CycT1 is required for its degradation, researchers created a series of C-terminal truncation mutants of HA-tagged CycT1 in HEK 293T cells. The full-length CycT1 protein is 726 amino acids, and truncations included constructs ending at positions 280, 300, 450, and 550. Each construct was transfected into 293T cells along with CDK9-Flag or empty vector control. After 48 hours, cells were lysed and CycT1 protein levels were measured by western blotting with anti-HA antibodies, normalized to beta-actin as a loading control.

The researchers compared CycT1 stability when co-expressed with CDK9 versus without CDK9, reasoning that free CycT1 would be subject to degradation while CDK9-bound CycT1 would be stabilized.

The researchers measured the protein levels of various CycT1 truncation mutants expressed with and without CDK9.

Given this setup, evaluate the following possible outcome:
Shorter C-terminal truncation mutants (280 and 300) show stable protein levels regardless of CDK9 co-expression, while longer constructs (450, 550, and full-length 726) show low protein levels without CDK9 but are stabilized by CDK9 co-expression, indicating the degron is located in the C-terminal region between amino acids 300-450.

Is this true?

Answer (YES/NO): NO